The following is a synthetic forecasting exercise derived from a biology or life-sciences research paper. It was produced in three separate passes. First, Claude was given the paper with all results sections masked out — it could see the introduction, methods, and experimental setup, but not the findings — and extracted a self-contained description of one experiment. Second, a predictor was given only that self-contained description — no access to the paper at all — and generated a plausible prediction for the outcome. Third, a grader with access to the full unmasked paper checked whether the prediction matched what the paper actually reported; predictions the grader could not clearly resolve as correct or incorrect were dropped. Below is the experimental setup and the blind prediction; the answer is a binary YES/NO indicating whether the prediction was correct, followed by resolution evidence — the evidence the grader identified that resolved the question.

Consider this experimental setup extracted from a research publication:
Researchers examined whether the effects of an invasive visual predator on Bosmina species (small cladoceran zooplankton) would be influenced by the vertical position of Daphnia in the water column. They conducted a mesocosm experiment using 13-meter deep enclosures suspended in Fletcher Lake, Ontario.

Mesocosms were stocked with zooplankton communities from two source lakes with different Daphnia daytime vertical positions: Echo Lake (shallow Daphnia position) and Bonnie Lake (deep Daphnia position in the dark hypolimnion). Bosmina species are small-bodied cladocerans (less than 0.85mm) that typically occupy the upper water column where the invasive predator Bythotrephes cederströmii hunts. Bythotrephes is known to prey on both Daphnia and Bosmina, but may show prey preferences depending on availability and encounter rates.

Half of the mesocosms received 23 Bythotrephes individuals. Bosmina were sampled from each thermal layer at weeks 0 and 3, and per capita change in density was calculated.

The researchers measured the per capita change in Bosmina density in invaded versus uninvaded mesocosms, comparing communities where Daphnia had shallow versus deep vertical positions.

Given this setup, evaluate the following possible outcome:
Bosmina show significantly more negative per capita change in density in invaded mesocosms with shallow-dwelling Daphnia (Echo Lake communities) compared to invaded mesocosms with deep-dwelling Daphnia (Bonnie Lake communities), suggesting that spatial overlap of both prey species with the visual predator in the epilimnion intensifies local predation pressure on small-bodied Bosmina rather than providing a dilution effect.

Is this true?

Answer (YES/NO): NO